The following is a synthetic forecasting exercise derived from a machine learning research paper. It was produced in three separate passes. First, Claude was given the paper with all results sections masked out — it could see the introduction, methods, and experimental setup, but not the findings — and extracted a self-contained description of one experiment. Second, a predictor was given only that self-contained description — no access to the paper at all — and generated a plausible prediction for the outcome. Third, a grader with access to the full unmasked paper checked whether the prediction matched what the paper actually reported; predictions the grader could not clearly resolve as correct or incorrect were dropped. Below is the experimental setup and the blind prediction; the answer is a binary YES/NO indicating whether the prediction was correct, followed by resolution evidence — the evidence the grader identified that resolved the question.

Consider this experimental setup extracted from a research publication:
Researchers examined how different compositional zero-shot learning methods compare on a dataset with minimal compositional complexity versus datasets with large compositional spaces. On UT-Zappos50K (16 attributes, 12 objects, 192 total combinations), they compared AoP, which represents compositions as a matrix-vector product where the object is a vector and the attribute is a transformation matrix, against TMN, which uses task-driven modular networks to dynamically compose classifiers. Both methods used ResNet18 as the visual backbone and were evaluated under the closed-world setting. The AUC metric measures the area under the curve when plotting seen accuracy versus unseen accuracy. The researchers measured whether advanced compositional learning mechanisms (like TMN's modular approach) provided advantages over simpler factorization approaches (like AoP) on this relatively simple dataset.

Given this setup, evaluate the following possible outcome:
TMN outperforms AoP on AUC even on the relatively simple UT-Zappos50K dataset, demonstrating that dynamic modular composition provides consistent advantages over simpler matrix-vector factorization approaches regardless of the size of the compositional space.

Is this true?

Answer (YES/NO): YES